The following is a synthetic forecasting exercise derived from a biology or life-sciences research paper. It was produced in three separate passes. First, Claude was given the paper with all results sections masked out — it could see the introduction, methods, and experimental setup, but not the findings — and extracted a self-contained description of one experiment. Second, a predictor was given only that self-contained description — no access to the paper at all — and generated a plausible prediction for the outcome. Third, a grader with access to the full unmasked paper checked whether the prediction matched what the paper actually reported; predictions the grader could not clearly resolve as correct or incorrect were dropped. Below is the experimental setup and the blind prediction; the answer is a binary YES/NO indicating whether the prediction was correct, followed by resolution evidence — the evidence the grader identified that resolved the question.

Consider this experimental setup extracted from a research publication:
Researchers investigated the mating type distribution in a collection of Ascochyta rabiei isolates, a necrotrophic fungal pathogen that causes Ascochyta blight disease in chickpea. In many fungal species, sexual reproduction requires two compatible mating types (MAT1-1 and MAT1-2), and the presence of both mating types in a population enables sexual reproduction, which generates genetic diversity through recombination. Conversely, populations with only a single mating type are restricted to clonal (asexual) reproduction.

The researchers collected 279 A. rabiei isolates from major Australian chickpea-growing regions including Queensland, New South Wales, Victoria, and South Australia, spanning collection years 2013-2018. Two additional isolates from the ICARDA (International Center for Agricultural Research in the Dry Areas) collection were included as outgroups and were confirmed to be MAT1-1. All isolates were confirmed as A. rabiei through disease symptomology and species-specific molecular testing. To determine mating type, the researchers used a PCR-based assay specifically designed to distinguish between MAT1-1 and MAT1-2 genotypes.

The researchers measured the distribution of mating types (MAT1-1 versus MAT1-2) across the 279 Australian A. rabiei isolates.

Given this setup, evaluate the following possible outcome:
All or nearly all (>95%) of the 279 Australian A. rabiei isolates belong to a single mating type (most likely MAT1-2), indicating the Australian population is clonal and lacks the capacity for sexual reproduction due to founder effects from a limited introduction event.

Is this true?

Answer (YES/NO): YES